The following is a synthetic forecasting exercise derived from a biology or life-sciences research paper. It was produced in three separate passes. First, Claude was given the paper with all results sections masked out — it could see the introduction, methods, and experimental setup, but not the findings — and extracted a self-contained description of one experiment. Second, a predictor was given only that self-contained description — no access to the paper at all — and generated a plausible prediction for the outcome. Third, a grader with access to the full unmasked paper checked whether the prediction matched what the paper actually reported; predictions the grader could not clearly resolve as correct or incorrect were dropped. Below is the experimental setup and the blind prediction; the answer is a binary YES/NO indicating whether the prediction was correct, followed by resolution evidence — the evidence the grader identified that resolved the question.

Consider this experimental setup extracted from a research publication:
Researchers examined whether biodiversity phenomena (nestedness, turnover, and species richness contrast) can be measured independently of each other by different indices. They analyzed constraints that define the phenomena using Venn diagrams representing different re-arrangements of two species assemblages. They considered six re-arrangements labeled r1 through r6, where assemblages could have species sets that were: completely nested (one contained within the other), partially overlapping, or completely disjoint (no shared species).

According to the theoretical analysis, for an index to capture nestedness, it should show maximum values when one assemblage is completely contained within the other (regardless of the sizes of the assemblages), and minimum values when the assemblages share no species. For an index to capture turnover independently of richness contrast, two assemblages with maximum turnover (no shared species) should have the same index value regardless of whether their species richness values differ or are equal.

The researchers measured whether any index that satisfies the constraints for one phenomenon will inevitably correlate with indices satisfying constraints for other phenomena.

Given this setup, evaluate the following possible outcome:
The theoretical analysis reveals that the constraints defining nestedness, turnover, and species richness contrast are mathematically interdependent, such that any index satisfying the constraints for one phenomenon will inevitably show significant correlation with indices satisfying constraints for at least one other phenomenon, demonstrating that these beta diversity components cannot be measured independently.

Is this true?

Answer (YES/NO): YES